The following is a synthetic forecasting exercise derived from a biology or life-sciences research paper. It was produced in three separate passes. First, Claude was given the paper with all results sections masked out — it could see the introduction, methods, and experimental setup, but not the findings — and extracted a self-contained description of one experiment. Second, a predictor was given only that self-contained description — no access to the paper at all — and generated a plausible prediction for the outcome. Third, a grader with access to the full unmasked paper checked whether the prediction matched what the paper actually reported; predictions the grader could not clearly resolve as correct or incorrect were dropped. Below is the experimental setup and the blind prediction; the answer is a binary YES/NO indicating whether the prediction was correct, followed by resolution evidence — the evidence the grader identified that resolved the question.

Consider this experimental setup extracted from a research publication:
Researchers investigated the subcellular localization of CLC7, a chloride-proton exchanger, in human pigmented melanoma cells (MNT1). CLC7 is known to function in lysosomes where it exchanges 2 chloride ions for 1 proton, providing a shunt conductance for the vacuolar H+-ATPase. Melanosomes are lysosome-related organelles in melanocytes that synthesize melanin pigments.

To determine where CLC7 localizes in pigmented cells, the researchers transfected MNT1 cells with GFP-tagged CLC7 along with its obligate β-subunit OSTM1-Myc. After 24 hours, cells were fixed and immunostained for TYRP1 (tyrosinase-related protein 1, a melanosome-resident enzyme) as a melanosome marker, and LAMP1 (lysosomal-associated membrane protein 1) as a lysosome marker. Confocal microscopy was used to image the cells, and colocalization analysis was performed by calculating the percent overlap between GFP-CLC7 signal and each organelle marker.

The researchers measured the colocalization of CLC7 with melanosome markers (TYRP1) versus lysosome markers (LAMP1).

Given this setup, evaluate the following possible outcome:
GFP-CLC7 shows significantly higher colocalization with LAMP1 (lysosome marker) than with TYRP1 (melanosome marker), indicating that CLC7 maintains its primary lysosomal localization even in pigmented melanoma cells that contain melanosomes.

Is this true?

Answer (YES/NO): NO